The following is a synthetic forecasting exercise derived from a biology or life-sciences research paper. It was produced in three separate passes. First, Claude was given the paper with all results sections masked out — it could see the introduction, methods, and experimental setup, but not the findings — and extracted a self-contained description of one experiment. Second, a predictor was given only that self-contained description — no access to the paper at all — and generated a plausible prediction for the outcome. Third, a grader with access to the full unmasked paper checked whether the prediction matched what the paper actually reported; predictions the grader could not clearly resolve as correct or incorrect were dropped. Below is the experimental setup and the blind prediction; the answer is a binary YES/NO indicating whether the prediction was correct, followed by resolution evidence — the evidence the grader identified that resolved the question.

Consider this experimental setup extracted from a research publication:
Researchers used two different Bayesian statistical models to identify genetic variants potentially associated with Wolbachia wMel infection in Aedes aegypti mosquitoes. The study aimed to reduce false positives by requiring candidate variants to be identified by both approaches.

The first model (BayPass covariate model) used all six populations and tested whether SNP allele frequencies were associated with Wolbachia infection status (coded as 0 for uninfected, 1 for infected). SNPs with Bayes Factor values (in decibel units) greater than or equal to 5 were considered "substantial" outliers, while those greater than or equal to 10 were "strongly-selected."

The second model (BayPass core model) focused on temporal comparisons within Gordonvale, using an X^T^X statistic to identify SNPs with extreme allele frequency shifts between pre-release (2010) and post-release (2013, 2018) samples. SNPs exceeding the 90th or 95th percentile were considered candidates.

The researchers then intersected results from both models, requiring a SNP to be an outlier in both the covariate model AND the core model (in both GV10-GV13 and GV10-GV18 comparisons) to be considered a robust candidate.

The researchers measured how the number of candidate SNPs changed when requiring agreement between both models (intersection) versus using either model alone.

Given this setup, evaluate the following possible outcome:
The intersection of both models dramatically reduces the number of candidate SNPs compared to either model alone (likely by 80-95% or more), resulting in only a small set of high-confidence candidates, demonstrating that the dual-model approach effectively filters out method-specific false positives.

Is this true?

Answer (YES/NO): NO